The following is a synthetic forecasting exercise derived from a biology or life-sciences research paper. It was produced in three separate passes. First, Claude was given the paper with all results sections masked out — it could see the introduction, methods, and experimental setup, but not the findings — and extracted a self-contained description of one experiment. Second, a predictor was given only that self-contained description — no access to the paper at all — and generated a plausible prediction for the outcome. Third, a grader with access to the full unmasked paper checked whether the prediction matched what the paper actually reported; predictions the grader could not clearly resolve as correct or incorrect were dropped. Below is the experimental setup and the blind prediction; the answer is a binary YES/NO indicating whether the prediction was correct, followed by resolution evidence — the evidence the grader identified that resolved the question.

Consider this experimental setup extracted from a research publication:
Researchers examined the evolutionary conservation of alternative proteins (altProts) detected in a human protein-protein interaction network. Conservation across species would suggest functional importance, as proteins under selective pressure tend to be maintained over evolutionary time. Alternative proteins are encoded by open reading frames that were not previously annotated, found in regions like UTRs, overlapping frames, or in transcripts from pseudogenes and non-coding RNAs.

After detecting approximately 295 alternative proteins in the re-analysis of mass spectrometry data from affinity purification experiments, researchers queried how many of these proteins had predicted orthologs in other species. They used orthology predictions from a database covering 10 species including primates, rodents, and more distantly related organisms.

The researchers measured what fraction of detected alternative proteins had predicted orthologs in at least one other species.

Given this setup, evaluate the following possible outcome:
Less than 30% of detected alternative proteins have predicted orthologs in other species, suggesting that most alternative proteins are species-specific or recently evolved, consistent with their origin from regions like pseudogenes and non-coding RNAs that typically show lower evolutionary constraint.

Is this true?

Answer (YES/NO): NO